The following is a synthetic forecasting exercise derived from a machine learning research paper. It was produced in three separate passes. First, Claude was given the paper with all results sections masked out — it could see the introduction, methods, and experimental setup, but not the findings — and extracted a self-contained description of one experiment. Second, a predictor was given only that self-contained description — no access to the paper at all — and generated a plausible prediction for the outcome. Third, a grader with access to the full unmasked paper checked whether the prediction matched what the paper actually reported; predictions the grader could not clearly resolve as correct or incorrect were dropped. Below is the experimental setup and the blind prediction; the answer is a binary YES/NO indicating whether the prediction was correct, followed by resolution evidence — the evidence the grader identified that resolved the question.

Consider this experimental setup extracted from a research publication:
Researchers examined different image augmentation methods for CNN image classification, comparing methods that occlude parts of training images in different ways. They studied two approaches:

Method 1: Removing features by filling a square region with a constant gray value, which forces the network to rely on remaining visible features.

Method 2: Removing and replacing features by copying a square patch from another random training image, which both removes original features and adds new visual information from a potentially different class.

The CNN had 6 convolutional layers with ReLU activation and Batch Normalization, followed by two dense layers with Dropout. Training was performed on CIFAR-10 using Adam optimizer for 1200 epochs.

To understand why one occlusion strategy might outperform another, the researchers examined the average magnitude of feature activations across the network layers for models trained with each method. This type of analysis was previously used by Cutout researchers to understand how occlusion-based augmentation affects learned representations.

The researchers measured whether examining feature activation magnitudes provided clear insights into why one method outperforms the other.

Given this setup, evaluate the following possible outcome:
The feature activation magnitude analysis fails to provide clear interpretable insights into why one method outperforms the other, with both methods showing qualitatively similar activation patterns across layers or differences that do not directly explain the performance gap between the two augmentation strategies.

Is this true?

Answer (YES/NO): YES